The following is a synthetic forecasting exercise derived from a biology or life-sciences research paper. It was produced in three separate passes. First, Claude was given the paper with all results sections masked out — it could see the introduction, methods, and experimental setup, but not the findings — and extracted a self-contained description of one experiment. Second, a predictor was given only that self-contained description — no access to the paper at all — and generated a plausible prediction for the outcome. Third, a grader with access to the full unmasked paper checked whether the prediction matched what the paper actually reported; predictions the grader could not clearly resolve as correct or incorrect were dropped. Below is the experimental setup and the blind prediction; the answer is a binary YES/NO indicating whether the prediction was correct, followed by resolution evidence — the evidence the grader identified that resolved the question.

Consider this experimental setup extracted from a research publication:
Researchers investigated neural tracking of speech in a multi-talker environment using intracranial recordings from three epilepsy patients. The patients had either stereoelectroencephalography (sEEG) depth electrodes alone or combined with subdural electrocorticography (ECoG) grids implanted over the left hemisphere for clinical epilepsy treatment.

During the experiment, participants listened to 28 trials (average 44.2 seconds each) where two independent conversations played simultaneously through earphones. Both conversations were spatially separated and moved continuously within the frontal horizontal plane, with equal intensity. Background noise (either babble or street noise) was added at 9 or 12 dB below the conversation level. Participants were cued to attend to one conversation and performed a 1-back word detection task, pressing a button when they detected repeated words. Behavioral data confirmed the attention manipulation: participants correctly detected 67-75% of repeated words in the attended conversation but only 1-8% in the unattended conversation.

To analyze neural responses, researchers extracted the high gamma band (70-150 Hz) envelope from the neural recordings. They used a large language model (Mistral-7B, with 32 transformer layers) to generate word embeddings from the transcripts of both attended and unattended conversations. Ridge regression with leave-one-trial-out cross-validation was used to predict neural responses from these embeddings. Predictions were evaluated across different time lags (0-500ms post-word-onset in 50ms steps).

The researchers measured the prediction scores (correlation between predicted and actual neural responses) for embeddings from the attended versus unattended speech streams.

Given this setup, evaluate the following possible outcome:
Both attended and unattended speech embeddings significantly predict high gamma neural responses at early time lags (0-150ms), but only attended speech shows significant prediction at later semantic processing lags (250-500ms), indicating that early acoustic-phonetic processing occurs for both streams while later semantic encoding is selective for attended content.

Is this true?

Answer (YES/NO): NO